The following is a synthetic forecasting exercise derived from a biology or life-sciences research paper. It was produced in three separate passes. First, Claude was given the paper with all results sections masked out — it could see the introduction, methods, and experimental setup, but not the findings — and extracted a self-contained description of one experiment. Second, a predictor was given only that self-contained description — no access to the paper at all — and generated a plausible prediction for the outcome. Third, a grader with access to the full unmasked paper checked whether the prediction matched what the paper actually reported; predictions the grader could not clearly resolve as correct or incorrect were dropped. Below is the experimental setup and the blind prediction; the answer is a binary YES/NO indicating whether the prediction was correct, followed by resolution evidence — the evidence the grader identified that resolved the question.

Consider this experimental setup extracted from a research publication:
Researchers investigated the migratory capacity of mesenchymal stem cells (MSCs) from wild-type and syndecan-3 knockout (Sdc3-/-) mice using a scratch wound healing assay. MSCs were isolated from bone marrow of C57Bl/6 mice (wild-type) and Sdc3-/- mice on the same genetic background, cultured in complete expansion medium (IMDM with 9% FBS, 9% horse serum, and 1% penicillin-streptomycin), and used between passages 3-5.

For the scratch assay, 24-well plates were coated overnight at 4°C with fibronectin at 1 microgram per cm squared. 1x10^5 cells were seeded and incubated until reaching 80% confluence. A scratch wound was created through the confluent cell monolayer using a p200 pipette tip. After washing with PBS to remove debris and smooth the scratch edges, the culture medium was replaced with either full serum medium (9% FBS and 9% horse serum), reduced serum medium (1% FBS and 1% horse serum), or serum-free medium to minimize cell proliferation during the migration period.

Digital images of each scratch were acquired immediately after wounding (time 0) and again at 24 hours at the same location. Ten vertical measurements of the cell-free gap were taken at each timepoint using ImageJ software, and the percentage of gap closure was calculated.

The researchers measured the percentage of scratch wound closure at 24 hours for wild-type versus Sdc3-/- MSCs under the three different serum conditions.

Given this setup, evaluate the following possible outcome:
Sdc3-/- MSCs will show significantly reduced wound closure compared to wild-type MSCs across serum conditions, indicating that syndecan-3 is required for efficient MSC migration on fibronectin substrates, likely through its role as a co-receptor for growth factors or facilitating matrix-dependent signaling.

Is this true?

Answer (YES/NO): NO